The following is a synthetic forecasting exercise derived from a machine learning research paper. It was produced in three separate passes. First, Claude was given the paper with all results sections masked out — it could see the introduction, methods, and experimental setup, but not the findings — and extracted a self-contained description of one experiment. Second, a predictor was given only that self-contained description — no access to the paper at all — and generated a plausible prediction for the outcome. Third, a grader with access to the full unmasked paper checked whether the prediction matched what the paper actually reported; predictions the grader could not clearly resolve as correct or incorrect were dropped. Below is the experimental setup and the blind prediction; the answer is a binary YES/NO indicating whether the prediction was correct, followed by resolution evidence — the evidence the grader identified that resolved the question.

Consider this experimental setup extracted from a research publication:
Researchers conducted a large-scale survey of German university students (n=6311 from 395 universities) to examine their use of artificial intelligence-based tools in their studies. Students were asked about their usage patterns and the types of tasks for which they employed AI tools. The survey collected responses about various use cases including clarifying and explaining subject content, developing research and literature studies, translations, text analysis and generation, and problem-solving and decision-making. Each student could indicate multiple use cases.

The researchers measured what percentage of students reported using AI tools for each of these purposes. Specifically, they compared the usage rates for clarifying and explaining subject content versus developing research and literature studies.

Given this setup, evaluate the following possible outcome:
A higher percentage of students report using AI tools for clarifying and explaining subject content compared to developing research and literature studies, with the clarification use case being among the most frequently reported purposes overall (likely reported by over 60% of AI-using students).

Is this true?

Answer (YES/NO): NO